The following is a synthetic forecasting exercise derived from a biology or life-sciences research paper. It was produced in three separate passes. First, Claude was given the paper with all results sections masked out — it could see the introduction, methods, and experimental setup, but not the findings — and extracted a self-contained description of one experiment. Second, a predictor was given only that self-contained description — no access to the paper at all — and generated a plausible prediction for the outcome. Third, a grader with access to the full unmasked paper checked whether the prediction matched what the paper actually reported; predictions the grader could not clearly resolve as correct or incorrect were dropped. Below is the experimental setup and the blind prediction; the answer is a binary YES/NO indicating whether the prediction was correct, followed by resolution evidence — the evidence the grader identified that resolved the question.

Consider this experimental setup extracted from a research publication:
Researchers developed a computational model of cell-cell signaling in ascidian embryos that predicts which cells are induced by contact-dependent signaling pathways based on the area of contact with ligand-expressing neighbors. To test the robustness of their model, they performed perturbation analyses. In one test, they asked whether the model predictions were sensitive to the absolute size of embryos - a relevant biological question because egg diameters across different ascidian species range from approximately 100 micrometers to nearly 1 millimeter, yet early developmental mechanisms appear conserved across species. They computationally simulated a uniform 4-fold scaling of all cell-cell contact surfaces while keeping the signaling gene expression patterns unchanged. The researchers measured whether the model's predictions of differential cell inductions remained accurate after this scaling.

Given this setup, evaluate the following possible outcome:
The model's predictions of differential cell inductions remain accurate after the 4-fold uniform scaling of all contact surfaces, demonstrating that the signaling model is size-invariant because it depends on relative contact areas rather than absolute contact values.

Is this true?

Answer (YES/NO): YES